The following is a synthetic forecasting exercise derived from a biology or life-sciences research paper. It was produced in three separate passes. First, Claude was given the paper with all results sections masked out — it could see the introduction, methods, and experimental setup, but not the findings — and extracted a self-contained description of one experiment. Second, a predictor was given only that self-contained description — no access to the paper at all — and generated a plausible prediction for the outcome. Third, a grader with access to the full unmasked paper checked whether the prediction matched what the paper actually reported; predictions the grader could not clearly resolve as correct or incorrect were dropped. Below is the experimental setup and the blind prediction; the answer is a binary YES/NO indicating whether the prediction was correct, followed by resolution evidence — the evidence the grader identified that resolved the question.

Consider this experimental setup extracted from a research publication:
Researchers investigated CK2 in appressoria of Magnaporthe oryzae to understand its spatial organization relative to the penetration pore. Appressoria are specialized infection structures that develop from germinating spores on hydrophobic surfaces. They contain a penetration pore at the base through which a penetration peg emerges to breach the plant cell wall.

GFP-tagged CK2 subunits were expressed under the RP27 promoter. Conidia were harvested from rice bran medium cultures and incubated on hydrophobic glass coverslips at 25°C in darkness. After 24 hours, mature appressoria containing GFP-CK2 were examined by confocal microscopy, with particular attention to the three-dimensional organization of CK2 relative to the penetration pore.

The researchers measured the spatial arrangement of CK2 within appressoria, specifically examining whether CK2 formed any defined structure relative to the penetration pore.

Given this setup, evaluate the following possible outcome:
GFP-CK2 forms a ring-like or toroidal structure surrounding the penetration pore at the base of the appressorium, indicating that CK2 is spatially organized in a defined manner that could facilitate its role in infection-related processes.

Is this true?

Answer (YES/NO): NO